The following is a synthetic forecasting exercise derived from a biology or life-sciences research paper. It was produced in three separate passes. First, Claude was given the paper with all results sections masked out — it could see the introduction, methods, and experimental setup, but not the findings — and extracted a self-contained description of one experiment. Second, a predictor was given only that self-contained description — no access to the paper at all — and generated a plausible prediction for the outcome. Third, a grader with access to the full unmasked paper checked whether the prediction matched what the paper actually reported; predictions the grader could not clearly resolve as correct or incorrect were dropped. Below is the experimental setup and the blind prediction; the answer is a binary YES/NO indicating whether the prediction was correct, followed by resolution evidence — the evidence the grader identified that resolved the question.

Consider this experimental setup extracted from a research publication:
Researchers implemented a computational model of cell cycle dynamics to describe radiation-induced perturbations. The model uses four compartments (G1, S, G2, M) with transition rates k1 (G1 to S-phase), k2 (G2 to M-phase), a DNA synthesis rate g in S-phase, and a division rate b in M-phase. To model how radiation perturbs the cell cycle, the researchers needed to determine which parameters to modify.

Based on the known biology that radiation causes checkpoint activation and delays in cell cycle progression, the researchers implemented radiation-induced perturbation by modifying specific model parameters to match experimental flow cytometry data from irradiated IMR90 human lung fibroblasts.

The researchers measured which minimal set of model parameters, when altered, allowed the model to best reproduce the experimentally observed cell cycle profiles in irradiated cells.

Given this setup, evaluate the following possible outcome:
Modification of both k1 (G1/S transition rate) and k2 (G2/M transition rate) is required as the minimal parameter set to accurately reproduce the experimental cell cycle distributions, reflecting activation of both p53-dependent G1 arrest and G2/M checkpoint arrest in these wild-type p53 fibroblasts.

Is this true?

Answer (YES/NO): YES